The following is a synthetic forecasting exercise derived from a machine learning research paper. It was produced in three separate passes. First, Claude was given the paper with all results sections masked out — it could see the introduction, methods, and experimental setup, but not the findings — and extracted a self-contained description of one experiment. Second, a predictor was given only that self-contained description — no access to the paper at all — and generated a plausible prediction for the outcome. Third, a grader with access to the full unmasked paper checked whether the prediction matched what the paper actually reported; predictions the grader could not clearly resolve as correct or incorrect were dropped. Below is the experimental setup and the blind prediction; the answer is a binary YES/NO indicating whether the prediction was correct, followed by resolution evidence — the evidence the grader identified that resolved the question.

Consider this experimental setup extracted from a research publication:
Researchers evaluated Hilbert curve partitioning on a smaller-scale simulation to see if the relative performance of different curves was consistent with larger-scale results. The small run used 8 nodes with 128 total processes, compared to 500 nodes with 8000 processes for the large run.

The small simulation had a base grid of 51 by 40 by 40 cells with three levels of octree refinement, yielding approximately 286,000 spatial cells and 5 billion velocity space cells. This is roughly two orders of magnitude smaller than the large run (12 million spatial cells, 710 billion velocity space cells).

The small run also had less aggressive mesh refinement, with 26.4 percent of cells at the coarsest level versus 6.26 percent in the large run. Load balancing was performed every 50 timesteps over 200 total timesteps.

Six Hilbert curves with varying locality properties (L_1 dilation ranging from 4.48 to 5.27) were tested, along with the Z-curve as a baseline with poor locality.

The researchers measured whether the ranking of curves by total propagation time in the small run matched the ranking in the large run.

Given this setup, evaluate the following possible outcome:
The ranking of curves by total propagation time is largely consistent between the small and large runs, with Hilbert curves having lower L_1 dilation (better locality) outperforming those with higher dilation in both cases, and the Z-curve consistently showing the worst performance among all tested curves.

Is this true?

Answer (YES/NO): NO